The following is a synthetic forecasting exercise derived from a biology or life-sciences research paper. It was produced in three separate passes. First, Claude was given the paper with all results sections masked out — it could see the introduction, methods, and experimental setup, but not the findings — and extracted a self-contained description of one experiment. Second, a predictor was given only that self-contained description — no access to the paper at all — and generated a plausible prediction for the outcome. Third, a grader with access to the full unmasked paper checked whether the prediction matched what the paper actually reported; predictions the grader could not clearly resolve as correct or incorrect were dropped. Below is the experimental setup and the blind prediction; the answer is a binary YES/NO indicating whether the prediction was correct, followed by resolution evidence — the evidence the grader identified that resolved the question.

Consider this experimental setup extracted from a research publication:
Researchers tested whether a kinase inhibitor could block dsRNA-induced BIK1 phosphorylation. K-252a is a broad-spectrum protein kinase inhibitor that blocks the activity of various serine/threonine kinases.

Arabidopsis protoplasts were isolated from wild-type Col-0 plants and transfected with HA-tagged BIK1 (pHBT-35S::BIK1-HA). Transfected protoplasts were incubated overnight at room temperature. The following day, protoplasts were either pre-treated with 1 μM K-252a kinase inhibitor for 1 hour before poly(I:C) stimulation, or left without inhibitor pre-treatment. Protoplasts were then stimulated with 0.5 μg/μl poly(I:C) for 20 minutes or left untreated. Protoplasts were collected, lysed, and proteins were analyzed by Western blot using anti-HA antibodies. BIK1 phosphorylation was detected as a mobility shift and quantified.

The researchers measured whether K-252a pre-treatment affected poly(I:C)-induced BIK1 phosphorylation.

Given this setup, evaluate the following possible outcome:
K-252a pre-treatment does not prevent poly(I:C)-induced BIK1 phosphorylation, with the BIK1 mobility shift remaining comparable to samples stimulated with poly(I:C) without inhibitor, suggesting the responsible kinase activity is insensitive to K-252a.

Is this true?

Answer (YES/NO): NO